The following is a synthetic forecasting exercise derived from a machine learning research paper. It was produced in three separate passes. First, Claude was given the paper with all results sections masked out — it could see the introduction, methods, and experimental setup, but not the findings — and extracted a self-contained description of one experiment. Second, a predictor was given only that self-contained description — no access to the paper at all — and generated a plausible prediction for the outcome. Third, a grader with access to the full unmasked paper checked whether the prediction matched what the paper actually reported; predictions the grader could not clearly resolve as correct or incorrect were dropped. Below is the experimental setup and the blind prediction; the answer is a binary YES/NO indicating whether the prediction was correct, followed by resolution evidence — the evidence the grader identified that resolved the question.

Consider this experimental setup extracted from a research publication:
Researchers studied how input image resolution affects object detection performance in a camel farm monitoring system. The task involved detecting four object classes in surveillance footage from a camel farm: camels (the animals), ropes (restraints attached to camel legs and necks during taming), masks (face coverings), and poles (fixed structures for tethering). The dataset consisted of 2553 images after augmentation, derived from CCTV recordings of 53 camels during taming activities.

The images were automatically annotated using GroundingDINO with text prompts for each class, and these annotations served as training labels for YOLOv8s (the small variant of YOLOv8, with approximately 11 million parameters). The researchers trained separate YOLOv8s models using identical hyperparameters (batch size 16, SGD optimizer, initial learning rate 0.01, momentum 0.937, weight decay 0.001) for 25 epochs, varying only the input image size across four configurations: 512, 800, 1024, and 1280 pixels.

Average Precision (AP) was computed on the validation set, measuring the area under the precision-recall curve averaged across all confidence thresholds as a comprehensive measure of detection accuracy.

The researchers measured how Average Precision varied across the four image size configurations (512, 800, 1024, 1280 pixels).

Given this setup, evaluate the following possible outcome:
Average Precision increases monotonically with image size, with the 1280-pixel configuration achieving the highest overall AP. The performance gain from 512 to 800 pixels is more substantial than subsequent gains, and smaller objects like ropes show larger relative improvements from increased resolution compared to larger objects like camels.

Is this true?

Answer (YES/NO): NO